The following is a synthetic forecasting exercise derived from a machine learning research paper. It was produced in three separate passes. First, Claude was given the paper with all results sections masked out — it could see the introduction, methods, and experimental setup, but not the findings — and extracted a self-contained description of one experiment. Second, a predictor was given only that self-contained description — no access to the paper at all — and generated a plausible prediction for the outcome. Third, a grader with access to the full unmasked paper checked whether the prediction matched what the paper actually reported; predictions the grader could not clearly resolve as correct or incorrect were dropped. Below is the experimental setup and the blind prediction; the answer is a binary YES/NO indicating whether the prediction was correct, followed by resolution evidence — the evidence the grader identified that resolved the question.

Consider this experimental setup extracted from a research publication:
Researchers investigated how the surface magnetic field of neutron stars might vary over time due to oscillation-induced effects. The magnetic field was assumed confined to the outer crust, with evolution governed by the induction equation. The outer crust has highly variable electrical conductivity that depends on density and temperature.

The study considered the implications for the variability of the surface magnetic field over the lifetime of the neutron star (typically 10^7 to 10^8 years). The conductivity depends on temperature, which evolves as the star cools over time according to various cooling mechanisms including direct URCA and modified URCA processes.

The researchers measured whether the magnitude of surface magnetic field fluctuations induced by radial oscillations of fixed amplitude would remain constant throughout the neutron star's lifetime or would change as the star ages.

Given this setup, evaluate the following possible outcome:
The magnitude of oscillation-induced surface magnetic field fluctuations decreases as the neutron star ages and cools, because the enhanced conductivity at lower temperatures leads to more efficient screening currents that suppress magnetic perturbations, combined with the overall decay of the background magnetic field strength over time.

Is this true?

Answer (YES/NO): NO